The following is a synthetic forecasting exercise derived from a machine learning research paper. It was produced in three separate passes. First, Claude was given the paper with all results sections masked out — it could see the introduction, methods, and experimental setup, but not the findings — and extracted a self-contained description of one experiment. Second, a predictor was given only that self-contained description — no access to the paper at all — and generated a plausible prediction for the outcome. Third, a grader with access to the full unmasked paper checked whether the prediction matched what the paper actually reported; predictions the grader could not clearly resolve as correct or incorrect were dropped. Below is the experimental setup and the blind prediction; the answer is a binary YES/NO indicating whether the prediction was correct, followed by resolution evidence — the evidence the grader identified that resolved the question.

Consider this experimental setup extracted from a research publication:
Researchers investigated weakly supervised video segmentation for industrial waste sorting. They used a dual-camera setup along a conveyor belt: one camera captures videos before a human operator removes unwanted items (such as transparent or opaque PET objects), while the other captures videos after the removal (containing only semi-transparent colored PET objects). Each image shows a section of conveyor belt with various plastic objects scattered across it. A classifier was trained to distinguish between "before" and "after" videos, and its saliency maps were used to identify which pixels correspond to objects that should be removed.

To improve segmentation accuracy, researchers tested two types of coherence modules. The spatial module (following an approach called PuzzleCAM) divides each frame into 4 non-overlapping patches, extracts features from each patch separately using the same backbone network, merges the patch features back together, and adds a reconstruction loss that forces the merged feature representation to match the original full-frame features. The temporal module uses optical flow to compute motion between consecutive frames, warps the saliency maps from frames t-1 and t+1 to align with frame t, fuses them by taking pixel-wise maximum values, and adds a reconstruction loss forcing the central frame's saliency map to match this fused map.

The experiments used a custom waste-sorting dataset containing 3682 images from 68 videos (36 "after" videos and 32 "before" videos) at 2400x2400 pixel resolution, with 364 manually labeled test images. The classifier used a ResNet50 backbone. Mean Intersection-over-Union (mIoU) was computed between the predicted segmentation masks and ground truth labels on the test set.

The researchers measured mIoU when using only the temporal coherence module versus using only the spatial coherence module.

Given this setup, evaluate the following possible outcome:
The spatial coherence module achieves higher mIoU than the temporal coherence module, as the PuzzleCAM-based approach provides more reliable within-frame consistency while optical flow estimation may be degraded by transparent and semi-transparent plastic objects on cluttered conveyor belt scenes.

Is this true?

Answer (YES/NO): YES